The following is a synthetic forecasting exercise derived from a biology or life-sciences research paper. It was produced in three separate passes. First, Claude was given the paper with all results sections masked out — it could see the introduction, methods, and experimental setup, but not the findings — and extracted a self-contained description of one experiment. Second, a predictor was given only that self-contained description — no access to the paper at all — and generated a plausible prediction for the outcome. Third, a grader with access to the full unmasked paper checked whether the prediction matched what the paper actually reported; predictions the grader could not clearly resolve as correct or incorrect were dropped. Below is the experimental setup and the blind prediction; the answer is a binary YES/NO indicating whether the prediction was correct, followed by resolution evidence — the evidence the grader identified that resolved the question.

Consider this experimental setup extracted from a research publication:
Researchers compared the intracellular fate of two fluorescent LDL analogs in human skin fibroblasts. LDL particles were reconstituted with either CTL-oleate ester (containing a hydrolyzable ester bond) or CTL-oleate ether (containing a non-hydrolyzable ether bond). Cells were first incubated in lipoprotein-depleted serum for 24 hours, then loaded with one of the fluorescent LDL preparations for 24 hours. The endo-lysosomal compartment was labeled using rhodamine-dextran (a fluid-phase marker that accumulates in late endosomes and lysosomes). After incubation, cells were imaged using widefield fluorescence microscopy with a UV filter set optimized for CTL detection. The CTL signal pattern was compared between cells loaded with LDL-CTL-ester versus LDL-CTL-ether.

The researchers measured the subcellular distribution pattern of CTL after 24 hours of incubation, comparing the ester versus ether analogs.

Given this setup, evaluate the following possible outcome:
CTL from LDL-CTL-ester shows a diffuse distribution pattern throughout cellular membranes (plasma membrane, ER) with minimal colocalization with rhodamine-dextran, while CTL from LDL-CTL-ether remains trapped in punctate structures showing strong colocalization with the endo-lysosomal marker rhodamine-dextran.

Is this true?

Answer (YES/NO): NO